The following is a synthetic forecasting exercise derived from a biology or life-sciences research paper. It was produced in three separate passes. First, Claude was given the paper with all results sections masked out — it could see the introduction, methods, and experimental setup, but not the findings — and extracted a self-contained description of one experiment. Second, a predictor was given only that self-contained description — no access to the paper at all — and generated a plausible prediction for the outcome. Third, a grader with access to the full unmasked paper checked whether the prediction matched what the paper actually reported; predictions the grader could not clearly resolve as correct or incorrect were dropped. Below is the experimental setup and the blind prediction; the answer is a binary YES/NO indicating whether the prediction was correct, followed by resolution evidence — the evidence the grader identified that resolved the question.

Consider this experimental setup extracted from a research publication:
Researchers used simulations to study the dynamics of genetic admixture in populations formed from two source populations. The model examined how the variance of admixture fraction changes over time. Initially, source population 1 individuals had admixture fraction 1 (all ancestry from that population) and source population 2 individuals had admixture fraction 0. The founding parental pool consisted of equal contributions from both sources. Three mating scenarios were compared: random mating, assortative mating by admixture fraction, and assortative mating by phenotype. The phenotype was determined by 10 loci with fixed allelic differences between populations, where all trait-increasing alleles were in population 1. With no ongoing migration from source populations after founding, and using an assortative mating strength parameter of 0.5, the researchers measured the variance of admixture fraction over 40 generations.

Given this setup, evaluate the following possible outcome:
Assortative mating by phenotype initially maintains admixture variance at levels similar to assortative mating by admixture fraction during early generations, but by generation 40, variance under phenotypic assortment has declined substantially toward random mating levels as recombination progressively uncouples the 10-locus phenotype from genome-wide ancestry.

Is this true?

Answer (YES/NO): YES